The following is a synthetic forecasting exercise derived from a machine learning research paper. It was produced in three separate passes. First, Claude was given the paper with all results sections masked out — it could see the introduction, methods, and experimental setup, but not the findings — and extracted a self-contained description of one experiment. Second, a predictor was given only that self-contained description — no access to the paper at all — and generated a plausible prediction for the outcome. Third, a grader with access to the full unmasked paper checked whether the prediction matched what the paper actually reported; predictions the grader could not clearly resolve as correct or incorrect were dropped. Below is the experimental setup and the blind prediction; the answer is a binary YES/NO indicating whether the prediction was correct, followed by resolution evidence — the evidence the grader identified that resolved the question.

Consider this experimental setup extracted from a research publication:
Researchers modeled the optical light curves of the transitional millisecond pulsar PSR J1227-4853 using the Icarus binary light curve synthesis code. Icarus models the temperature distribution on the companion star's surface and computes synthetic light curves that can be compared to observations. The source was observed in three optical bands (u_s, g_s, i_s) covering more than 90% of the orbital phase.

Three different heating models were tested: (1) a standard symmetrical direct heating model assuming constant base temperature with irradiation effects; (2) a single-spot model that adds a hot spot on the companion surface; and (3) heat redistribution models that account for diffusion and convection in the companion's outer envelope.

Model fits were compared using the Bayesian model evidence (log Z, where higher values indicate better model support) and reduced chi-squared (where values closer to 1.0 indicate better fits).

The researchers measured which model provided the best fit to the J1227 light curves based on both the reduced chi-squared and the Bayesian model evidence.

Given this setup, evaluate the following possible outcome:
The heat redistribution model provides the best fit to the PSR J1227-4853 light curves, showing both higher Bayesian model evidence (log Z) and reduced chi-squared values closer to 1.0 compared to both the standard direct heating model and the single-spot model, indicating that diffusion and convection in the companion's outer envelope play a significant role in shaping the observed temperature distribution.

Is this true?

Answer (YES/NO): NO